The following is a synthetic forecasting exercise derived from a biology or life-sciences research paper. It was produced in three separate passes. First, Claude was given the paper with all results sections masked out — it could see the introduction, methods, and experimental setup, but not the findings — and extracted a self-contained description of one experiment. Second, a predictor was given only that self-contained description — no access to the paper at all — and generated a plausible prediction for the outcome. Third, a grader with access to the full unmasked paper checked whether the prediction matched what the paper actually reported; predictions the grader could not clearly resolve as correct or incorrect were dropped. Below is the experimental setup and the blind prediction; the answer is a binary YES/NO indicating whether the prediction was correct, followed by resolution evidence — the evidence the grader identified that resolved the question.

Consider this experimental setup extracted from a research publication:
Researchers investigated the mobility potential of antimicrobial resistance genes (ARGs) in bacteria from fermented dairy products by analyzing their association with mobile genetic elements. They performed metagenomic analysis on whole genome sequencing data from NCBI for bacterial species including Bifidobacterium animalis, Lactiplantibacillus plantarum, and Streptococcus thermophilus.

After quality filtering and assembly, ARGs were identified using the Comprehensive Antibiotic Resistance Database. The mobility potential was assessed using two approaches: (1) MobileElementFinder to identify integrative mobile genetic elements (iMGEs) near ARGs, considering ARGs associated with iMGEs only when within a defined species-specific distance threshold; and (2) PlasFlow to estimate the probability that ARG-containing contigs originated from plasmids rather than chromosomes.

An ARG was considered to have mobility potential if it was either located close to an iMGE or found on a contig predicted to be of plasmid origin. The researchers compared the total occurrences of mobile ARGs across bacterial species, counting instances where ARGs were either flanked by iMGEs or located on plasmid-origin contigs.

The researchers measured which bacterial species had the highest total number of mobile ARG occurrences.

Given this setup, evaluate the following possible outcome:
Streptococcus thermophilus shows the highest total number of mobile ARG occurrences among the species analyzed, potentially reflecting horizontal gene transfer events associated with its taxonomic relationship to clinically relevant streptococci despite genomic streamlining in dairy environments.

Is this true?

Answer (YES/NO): YES